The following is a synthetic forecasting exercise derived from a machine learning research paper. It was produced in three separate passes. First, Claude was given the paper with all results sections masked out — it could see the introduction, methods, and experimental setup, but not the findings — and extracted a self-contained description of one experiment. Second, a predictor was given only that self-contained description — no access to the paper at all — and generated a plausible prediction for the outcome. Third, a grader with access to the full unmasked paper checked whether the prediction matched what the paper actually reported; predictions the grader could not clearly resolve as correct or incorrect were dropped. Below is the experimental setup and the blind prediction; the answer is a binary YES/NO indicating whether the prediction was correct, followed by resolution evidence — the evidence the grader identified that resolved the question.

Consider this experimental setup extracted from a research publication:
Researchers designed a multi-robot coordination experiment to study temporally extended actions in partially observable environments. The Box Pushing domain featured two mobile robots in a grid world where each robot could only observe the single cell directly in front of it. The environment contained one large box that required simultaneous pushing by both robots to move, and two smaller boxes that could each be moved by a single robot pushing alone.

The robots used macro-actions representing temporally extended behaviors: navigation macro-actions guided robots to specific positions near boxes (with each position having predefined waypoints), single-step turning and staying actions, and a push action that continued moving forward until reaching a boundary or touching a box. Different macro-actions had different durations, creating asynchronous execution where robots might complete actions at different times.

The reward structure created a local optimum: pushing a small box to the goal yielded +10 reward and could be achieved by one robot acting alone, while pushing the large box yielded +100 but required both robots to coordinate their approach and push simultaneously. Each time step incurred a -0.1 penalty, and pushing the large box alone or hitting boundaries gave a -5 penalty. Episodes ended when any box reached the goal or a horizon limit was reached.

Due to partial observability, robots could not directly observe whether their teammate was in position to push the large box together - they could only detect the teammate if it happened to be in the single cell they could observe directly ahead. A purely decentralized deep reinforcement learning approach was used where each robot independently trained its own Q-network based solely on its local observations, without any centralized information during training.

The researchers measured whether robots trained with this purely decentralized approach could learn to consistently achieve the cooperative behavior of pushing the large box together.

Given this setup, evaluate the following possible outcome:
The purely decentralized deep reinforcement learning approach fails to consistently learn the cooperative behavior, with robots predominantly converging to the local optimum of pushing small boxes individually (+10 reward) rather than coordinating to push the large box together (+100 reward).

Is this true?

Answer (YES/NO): NO